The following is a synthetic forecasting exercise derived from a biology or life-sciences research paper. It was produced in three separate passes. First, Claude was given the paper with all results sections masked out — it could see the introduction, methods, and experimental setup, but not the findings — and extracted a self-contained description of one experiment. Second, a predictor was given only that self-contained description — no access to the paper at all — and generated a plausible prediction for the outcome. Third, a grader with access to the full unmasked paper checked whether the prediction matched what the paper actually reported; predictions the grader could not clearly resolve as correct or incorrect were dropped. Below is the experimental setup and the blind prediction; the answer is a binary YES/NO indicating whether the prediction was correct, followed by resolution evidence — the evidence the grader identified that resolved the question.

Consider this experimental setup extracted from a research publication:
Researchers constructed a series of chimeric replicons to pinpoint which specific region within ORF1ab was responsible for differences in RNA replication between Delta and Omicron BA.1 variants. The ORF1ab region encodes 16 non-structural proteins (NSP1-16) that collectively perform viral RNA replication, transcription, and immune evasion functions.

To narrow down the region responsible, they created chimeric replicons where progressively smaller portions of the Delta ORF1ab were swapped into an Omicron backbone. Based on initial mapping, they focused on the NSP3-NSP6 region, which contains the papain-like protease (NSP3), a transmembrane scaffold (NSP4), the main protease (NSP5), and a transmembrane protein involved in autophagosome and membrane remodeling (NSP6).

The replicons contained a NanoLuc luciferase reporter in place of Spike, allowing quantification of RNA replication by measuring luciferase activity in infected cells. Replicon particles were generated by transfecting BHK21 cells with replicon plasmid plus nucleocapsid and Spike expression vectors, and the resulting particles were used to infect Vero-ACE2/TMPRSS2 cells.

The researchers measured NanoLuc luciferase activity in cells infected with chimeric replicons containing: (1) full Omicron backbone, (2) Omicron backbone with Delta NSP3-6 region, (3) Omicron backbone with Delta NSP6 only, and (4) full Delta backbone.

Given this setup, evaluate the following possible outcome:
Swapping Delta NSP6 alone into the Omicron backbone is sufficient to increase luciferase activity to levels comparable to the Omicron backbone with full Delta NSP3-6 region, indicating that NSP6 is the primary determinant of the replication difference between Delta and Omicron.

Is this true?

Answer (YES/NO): YES